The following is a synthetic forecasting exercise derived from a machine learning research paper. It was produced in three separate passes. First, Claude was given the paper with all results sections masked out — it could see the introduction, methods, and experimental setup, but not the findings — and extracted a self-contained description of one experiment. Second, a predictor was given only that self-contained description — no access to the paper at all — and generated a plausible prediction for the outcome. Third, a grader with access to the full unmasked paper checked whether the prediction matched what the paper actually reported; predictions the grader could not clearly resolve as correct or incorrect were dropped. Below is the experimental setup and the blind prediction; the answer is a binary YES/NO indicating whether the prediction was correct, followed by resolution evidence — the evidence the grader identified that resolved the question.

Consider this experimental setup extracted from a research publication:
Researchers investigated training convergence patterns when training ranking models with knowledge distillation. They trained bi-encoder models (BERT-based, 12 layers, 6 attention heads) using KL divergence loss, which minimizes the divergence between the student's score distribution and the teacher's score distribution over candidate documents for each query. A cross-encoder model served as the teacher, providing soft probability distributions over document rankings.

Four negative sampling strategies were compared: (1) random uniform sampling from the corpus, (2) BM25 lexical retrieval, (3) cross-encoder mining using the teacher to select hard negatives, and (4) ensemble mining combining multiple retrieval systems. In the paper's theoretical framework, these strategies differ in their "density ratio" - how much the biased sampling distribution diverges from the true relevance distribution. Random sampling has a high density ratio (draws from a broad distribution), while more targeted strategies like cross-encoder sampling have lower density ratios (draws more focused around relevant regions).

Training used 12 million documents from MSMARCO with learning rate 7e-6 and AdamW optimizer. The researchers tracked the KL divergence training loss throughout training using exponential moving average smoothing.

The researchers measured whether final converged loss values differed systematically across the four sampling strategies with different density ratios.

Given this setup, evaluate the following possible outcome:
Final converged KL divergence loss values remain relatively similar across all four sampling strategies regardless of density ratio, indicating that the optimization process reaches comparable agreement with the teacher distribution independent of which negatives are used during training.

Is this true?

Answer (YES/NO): NO